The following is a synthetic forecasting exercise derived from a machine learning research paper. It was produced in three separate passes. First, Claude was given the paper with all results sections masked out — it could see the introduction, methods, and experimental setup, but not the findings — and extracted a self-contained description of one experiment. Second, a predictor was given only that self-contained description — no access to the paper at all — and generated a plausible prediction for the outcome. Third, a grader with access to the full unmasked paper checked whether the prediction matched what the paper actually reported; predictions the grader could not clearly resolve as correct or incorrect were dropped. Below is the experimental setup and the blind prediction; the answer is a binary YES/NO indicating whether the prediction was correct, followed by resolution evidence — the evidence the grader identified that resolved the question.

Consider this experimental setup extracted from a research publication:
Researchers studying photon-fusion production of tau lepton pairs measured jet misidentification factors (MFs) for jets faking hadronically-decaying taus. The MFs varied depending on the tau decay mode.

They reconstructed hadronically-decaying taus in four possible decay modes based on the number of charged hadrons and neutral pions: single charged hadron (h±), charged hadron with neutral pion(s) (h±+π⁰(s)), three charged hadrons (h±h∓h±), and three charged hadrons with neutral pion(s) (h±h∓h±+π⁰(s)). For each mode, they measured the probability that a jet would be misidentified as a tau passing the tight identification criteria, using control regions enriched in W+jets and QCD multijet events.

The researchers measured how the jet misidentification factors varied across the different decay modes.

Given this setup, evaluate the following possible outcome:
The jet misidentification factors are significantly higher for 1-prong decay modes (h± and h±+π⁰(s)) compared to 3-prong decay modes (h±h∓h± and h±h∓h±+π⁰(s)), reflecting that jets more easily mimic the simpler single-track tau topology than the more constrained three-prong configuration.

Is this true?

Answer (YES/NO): YES